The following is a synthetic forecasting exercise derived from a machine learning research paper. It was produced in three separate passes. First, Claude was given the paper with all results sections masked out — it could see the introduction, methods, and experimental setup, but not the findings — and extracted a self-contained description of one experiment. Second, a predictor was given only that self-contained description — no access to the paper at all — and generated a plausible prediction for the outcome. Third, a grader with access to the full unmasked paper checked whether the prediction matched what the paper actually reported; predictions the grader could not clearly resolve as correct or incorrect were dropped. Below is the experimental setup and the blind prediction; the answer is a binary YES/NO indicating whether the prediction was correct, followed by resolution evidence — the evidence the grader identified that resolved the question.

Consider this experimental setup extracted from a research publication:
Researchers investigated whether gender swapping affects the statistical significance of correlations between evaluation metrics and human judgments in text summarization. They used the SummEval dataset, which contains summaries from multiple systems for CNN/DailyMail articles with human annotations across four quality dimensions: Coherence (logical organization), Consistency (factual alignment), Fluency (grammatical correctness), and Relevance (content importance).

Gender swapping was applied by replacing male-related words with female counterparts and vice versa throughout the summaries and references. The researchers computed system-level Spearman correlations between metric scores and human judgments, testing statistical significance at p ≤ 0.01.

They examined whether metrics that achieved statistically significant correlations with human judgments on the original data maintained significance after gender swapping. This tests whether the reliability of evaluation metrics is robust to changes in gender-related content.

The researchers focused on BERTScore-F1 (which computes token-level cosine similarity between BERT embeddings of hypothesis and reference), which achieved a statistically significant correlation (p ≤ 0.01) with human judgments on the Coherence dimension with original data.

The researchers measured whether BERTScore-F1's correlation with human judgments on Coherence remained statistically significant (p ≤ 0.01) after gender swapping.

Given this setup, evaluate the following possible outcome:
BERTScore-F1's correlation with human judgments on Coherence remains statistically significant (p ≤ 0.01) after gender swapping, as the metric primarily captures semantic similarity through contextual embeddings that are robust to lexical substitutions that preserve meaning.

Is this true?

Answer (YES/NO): YES